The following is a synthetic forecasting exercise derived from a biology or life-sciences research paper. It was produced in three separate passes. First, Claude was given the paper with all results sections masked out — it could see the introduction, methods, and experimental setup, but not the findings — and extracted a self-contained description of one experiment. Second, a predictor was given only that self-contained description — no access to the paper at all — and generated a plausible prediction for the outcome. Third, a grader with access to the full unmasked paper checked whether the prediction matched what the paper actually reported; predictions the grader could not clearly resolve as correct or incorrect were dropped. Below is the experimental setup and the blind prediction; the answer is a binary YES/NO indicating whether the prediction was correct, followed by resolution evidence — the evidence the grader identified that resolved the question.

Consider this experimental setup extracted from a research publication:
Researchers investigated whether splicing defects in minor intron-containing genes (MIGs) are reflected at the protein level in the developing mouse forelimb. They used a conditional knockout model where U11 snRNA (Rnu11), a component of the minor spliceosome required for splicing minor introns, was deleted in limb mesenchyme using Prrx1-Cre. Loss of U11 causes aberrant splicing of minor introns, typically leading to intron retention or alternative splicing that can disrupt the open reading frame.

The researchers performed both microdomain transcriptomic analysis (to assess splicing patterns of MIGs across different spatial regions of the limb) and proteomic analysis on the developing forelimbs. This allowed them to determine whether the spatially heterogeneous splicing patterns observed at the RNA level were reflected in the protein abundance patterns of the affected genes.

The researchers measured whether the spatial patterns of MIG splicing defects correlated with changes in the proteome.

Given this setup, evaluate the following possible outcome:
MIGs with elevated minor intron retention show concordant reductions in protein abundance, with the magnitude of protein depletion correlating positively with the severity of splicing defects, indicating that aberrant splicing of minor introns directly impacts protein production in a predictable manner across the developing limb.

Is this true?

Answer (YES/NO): YES